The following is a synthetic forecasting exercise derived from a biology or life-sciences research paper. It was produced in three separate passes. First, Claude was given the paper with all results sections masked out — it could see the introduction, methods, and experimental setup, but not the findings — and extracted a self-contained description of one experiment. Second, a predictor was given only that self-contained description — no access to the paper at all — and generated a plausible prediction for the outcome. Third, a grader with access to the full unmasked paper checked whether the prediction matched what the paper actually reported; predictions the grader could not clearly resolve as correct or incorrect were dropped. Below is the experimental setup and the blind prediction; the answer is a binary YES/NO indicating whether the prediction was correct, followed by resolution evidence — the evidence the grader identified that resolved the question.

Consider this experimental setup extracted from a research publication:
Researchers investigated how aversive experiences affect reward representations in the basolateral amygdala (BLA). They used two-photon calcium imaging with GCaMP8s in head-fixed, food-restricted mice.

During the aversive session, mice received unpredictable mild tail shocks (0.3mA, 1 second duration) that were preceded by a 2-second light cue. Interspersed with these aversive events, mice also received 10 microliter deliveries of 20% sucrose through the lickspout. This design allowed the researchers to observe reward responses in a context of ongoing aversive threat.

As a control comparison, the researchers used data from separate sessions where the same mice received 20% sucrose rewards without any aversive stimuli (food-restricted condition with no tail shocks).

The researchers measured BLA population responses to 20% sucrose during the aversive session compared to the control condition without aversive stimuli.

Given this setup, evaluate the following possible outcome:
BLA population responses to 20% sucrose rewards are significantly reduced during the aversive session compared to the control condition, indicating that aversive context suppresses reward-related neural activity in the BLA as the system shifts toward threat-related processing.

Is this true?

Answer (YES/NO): YES